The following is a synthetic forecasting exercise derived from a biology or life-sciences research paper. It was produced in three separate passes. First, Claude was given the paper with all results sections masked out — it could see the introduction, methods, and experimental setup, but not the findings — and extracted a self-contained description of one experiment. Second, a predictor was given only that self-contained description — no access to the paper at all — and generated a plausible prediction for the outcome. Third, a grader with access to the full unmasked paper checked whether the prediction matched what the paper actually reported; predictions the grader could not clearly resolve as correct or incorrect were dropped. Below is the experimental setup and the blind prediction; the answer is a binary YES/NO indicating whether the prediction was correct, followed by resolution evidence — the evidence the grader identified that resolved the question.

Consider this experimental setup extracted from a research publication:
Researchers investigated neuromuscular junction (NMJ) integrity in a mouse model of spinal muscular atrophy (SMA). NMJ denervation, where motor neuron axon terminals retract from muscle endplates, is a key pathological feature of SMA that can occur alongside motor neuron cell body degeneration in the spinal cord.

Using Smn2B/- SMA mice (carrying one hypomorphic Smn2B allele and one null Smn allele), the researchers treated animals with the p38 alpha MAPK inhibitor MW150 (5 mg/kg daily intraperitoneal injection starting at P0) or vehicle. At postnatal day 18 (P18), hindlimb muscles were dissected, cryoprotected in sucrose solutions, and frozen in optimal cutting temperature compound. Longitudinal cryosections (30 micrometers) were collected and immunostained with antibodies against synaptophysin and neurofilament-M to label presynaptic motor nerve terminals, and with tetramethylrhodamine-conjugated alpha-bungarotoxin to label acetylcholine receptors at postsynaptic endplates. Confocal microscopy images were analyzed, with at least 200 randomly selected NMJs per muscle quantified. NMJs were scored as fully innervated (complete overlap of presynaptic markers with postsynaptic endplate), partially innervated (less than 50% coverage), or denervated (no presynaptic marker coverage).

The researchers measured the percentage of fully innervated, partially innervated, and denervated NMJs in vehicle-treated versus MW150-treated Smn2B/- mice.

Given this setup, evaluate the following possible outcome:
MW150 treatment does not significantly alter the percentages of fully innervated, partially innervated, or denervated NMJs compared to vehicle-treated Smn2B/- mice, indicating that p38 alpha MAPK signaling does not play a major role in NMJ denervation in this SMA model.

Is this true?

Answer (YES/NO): YES